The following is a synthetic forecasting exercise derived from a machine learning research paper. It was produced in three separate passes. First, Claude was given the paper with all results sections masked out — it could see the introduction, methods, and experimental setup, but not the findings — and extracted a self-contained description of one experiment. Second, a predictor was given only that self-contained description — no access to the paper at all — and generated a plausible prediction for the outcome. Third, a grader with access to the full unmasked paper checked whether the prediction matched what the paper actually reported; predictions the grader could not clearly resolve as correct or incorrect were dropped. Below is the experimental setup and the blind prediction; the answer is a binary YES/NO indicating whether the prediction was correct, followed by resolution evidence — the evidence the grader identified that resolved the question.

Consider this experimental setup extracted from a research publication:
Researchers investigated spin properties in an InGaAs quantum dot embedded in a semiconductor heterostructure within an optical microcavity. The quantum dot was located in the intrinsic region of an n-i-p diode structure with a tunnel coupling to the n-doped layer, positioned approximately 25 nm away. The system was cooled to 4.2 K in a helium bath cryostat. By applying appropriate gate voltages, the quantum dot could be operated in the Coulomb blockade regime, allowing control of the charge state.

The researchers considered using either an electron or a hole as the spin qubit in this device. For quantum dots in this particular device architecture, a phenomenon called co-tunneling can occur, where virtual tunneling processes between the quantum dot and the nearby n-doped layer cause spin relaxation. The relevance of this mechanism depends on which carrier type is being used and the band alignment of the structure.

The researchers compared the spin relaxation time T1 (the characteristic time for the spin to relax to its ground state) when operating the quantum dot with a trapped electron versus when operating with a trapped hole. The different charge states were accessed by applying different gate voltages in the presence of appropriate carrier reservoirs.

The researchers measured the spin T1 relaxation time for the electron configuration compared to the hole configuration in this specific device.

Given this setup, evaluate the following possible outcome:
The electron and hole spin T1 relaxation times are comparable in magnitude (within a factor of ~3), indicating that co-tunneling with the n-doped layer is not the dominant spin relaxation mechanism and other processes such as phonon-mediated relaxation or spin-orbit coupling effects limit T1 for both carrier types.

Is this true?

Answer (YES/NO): NO